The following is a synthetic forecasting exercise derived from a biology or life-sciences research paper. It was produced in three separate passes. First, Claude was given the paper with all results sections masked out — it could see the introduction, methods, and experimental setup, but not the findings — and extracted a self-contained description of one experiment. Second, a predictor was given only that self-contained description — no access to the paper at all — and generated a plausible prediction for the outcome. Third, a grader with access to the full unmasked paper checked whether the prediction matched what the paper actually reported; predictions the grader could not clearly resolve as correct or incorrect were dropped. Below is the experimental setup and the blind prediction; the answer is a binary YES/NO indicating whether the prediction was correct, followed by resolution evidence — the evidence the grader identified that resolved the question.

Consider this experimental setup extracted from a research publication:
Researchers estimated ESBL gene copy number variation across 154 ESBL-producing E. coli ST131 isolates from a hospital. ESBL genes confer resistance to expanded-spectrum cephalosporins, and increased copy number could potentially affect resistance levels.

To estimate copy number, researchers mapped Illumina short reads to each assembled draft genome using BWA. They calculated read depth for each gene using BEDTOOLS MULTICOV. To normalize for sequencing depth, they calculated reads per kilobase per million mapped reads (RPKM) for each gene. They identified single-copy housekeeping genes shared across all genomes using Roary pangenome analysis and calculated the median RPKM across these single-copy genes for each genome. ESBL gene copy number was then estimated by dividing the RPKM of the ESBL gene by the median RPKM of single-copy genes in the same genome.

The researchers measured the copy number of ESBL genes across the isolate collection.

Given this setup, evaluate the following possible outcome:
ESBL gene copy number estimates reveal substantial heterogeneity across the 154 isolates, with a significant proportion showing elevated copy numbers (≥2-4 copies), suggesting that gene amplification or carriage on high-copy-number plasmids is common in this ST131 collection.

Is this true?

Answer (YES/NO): NO